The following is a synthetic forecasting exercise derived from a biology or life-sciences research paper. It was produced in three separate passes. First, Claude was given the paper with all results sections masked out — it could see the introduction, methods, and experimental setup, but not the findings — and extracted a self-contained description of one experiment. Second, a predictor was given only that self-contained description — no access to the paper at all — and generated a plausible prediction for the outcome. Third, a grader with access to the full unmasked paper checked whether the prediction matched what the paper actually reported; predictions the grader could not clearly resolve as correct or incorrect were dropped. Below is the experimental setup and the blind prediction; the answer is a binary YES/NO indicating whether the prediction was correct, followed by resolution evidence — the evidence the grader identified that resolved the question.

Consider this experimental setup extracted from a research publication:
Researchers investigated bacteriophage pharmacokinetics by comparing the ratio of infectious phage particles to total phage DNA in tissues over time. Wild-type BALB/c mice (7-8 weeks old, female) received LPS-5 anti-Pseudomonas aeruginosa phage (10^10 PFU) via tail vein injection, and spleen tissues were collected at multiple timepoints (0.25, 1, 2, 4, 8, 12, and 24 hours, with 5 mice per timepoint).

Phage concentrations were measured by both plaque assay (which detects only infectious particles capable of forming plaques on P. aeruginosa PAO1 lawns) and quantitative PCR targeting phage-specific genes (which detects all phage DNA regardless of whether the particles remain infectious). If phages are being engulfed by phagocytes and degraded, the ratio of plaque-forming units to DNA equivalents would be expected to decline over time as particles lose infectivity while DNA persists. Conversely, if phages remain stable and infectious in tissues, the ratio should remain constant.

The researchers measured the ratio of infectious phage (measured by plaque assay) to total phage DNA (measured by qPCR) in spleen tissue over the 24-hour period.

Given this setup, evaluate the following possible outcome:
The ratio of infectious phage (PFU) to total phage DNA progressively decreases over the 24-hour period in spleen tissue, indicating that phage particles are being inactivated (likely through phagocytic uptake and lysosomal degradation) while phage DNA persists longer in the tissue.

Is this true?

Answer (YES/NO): NO